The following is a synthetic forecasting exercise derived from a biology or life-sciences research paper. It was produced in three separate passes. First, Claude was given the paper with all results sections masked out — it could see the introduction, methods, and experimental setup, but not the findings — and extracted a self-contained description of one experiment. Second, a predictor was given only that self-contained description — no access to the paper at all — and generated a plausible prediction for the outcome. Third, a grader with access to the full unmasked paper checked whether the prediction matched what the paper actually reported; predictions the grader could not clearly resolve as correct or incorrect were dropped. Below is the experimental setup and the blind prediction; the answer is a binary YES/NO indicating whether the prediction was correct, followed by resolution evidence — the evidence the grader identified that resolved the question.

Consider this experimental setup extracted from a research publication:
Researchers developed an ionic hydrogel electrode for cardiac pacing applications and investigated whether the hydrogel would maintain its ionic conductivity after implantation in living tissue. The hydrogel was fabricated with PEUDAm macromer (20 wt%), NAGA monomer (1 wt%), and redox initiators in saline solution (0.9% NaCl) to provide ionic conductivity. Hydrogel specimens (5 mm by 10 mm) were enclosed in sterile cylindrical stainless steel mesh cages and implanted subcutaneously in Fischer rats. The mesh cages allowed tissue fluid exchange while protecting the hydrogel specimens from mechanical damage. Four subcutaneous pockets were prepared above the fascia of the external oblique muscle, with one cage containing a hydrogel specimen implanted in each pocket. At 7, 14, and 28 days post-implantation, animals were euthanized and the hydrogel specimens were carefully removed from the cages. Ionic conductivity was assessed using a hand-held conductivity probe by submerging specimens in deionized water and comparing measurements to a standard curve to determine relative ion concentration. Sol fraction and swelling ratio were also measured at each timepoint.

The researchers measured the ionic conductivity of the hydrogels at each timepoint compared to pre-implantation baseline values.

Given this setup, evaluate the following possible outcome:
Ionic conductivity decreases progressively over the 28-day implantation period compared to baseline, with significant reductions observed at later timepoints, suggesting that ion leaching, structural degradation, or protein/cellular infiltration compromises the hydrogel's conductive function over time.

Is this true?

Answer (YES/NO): NO